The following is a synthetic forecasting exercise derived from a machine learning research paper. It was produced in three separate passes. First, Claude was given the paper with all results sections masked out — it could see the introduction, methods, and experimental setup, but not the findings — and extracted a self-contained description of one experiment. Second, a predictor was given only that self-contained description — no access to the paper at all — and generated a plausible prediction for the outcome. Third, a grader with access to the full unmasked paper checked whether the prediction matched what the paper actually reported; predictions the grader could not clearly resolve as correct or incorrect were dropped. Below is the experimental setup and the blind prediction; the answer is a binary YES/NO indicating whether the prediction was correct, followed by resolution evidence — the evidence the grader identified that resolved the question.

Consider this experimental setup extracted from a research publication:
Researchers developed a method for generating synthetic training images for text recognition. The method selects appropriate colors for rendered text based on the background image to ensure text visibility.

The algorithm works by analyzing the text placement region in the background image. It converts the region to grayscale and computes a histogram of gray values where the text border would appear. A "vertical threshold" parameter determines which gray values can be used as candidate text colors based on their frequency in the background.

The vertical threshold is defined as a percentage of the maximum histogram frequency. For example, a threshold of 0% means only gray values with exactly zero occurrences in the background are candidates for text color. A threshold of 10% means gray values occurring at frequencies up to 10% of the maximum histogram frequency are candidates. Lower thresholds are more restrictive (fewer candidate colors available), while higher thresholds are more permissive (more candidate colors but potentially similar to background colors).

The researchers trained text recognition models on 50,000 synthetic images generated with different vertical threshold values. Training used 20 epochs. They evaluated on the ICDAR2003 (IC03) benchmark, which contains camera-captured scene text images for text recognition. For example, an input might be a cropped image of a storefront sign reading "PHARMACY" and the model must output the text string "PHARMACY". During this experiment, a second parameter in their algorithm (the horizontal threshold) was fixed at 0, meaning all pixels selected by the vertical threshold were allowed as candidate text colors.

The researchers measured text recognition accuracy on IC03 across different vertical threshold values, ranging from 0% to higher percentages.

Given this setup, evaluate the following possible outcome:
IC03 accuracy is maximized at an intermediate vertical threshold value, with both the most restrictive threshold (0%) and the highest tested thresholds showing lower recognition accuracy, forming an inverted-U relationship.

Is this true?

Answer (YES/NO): NO